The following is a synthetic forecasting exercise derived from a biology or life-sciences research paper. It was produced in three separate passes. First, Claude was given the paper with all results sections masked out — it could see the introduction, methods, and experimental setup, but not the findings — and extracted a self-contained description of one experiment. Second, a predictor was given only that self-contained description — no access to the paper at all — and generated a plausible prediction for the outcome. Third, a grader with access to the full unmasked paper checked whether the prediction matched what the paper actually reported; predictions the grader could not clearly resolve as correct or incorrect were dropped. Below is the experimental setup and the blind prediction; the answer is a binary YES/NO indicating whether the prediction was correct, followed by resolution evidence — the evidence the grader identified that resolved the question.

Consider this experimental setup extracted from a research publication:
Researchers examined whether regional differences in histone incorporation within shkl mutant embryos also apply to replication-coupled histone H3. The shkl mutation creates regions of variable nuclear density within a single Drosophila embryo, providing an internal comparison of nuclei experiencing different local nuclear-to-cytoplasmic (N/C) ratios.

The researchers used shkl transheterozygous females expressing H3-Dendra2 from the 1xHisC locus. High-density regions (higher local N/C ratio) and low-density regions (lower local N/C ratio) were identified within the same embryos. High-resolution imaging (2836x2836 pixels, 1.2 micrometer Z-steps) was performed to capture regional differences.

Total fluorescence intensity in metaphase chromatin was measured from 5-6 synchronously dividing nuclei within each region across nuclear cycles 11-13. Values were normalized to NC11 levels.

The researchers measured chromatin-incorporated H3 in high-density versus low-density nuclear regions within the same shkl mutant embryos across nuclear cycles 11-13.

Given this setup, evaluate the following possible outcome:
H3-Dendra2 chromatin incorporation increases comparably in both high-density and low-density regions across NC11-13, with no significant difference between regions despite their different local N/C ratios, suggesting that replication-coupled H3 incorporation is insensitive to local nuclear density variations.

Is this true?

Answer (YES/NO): NO